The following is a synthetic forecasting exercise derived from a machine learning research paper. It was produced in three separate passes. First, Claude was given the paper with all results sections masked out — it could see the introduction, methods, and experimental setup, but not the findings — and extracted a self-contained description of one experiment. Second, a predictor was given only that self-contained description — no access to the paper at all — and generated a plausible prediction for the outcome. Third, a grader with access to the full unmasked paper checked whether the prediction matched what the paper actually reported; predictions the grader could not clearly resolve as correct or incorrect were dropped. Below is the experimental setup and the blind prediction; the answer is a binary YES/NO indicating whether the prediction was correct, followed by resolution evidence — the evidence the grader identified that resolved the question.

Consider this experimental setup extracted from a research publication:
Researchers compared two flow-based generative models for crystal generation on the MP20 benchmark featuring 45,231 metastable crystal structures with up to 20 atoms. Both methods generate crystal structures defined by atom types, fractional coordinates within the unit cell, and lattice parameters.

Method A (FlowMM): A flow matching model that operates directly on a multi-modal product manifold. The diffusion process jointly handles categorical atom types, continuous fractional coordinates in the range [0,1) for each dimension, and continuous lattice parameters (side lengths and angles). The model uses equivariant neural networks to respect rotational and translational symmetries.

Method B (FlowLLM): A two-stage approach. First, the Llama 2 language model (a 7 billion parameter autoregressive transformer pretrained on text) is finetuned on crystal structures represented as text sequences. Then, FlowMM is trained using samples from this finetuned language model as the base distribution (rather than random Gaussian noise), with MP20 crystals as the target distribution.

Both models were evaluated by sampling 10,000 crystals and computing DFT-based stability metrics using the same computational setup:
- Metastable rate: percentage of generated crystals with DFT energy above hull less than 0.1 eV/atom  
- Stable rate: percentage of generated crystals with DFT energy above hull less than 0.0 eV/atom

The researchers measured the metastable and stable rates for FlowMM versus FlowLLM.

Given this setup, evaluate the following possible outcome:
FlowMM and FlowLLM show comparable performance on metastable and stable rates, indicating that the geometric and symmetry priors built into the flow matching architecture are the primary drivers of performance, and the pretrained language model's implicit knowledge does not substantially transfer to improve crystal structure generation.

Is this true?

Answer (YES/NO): NO